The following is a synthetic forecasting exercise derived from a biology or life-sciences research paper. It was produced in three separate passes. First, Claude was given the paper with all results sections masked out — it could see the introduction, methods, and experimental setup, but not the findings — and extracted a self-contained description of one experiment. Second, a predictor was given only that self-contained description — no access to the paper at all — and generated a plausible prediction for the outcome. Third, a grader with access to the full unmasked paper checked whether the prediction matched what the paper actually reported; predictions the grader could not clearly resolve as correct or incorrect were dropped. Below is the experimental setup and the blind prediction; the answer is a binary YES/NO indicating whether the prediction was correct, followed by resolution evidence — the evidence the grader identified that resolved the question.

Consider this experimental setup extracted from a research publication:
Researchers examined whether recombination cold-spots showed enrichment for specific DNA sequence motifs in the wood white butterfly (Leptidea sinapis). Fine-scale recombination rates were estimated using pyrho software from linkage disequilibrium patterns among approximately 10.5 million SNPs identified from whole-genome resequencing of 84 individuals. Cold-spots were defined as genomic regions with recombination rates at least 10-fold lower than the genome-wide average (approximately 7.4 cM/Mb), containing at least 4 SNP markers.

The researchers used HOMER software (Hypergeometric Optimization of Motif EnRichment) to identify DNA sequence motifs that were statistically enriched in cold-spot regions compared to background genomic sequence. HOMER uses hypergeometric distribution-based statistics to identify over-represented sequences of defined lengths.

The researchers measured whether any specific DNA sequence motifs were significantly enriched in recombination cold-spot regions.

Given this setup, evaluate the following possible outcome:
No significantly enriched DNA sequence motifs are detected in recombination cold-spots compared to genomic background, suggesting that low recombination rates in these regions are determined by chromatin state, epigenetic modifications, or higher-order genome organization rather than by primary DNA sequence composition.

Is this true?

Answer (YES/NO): YES